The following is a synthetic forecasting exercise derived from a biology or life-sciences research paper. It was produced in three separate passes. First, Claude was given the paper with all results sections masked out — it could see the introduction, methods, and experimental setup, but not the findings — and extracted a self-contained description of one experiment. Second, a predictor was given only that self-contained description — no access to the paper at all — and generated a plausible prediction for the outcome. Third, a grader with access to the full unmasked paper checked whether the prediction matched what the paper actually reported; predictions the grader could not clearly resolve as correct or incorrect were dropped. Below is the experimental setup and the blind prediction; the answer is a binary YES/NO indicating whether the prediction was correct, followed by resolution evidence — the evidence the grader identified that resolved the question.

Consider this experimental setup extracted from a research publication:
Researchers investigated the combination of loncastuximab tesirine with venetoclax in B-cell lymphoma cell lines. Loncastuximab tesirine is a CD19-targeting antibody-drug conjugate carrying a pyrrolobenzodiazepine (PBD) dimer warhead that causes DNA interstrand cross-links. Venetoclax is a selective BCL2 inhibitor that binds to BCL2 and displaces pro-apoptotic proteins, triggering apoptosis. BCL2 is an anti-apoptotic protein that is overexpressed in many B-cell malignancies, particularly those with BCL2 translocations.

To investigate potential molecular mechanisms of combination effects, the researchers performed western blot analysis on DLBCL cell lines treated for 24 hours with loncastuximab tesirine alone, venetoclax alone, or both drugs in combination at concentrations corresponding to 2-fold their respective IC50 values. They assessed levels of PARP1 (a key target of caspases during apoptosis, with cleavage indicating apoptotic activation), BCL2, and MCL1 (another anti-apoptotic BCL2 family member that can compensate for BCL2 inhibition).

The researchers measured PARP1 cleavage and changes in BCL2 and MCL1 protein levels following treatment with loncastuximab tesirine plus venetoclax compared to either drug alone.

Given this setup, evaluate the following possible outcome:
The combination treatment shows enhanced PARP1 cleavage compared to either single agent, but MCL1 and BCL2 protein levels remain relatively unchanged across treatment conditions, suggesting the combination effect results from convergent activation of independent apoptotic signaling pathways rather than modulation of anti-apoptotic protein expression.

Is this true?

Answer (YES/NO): NO